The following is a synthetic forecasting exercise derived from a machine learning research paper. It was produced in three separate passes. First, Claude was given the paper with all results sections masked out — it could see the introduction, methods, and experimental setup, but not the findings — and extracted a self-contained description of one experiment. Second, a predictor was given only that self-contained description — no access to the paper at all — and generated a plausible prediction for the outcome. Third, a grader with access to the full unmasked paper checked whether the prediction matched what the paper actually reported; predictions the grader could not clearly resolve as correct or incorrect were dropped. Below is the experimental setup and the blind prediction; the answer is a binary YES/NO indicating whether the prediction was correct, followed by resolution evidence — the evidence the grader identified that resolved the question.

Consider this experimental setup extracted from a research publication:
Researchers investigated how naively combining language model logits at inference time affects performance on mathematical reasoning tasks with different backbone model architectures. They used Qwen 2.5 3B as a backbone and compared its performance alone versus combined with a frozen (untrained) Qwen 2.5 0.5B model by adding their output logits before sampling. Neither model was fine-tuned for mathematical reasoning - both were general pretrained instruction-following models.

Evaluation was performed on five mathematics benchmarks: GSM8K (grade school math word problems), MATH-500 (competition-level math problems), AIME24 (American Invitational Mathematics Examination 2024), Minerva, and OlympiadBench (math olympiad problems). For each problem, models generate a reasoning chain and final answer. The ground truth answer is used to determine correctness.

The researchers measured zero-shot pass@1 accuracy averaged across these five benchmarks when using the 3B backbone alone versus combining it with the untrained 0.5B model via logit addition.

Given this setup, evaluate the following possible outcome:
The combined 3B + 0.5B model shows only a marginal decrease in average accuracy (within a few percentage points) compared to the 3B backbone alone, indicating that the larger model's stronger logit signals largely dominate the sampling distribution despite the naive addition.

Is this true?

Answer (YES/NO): NO